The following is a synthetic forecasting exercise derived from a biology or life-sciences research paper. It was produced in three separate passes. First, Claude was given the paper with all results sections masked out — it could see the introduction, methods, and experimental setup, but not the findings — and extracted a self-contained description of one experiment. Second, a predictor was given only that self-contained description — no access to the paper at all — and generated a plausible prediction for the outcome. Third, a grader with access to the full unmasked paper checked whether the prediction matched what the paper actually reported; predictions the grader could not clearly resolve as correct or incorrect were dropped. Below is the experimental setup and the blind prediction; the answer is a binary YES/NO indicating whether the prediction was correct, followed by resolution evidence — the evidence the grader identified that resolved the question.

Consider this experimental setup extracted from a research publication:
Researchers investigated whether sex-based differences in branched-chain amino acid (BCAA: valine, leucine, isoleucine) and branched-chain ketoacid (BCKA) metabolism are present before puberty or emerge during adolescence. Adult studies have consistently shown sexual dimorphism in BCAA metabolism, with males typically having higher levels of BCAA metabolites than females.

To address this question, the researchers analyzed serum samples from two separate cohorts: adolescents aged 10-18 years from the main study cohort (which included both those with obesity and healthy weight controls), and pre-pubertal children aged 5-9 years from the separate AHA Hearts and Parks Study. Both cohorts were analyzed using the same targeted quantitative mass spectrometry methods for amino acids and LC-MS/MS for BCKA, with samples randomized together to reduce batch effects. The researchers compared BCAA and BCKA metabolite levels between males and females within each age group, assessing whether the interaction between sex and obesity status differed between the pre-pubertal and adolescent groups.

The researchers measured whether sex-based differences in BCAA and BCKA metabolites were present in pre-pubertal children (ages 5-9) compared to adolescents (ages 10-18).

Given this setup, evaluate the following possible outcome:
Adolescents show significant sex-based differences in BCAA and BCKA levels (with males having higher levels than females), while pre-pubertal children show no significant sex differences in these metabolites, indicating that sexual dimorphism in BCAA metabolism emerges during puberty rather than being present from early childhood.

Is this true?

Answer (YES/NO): YES